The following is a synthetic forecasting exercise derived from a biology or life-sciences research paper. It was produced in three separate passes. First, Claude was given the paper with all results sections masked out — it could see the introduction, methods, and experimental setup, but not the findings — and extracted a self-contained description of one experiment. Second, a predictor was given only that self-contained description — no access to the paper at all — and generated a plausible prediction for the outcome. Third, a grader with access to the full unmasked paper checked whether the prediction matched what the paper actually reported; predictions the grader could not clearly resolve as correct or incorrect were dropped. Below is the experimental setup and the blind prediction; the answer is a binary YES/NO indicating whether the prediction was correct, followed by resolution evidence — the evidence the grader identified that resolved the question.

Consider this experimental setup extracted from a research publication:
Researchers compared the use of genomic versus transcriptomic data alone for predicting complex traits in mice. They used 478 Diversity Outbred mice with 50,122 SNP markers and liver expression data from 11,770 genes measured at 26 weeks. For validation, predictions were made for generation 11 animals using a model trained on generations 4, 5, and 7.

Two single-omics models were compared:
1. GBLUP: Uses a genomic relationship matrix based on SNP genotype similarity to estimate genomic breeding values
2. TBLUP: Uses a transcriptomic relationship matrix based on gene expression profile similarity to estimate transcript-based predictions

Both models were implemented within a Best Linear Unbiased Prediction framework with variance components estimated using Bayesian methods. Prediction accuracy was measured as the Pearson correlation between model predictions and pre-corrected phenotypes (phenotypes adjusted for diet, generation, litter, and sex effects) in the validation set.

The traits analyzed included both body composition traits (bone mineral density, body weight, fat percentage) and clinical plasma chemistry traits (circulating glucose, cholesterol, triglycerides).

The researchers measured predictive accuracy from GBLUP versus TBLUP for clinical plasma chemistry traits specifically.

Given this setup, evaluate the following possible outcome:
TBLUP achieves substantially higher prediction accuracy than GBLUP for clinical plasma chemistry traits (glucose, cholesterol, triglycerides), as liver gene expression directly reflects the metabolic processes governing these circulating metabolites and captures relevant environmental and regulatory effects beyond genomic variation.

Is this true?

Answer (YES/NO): NO